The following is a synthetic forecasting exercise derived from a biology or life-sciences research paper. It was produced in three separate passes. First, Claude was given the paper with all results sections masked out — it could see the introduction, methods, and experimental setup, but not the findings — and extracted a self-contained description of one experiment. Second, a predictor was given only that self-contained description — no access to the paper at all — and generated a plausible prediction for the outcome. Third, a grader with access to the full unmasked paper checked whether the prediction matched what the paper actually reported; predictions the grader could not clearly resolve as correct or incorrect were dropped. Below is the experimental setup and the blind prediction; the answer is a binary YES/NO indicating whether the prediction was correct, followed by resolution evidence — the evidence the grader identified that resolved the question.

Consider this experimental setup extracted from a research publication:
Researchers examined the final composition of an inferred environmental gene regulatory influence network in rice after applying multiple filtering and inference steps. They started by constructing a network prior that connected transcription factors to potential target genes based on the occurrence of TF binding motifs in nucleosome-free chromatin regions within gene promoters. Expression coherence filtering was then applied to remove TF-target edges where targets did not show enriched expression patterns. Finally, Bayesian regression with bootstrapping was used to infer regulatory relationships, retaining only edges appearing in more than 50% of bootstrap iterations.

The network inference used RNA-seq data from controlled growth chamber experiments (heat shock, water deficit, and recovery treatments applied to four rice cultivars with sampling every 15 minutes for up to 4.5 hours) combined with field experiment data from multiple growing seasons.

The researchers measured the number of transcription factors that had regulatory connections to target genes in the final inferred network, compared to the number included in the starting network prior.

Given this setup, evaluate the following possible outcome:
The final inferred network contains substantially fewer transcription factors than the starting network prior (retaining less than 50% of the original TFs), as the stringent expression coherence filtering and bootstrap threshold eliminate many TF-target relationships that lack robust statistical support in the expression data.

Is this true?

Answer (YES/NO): YES